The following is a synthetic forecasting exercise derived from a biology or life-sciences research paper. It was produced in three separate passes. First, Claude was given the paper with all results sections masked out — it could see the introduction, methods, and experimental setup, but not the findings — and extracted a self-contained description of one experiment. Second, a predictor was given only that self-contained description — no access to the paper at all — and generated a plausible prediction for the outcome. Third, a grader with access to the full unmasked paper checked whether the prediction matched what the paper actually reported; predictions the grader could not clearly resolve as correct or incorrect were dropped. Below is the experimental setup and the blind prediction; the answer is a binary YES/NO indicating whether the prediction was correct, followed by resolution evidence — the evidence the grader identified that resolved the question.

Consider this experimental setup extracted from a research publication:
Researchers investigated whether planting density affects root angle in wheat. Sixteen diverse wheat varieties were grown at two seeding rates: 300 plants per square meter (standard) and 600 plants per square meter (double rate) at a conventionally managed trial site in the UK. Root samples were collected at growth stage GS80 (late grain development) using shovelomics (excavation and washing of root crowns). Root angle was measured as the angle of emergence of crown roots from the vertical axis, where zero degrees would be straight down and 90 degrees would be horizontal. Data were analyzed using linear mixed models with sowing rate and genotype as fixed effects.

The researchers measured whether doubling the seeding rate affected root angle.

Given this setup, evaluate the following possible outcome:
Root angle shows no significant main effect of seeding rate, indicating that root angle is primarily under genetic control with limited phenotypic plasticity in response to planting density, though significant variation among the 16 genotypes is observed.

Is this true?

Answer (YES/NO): YES